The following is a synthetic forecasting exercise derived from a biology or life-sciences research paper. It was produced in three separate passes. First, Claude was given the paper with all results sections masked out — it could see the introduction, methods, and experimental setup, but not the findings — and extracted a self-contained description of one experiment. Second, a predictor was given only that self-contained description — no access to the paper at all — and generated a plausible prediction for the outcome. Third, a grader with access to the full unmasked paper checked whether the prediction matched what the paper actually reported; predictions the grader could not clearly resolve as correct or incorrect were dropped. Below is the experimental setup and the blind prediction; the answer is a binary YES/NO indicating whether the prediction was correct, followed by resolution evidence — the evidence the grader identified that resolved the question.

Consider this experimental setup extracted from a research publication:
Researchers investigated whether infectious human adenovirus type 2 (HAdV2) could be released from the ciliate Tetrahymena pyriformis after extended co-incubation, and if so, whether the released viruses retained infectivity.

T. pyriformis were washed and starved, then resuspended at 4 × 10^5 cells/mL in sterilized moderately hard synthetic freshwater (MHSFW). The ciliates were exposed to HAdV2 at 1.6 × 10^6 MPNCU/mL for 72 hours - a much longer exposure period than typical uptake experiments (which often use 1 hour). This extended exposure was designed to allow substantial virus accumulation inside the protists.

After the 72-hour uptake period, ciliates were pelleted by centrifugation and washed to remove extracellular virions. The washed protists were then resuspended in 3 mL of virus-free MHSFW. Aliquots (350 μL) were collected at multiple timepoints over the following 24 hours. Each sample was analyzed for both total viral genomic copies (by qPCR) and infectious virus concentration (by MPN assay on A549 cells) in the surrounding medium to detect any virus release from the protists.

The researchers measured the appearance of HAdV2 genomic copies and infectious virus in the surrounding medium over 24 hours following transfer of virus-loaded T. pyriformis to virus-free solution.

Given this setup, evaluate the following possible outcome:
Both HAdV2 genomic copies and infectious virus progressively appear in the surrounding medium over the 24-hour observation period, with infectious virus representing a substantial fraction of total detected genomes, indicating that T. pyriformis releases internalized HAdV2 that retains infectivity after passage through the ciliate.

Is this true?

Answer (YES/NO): NO